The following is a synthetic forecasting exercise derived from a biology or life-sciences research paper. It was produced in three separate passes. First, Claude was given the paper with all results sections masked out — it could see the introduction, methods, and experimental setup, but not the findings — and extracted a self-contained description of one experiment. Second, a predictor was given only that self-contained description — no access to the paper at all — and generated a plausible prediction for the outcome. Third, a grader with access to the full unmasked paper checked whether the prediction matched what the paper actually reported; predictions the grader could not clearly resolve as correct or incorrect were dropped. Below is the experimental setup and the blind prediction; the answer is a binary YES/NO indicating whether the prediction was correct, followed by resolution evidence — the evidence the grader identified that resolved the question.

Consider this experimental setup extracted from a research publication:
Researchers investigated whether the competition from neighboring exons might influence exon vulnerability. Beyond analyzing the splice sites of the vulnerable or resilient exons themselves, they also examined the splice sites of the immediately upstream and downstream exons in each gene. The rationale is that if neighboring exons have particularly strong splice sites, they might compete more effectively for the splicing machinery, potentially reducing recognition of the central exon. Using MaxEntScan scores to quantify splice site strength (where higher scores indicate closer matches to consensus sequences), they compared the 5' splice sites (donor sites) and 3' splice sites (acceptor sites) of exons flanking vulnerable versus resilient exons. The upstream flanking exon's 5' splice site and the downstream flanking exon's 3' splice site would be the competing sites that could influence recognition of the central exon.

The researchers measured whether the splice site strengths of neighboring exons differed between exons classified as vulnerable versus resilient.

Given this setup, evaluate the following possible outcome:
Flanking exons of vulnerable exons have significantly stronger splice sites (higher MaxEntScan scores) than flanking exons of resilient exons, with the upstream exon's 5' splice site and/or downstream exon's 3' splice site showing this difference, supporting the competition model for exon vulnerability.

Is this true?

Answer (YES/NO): NO